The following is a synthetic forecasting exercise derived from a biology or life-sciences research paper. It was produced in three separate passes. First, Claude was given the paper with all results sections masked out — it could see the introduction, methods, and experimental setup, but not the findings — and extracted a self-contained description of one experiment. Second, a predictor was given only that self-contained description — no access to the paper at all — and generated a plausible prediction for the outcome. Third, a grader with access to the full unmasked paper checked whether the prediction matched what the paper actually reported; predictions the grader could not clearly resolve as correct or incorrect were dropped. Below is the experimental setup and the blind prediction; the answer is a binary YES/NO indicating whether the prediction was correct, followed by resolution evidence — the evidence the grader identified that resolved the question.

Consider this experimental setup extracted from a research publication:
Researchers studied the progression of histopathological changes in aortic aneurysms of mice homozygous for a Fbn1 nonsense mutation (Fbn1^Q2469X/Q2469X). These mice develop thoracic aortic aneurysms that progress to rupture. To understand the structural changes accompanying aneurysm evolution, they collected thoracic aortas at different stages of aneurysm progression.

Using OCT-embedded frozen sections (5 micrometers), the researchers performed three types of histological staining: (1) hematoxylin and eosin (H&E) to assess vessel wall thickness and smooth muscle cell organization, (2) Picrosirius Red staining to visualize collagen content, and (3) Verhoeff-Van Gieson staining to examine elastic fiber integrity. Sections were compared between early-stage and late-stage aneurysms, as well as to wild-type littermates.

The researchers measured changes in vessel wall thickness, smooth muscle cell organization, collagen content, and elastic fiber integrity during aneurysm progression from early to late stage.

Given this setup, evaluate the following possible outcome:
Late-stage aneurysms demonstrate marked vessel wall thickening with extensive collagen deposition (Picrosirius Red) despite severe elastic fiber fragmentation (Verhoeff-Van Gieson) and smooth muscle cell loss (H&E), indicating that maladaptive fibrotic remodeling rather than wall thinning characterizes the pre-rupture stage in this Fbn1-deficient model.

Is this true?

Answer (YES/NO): NO